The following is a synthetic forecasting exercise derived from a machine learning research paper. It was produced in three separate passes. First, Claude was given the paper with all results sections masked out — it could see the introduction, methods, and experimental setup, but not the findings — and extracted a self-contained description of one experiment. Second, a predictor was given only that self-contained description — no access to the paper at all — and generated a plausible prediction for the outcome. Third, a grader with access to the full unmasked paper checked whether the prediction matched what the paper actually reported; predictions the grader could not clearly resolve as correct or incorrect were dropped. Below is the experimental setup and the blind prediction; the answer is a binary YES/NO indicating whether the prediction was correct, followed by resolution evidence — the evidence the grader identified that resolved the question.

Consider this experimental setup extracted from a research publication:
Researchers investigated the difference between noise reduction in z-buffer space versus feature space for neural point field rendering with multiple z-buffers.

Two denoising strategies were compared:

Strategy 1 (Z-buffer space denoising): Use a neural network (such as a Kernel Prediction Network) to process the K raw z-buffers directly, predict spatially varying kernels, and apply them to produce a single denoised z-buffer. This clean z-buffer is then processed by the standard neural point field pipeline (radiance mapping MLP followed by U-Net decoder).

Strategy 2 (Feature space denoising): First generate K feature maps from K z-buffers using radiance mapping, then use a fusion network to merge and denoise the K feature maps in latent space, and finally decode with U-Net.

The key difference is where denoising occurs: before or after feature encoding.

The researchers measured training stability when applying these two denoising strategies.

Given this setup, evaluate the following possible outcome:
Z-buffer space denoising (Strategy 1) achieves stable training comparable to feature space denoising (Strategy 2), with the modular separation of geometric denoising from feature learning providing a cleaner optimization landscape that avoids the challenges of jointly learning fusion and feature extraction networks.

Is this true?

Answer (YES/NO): NO